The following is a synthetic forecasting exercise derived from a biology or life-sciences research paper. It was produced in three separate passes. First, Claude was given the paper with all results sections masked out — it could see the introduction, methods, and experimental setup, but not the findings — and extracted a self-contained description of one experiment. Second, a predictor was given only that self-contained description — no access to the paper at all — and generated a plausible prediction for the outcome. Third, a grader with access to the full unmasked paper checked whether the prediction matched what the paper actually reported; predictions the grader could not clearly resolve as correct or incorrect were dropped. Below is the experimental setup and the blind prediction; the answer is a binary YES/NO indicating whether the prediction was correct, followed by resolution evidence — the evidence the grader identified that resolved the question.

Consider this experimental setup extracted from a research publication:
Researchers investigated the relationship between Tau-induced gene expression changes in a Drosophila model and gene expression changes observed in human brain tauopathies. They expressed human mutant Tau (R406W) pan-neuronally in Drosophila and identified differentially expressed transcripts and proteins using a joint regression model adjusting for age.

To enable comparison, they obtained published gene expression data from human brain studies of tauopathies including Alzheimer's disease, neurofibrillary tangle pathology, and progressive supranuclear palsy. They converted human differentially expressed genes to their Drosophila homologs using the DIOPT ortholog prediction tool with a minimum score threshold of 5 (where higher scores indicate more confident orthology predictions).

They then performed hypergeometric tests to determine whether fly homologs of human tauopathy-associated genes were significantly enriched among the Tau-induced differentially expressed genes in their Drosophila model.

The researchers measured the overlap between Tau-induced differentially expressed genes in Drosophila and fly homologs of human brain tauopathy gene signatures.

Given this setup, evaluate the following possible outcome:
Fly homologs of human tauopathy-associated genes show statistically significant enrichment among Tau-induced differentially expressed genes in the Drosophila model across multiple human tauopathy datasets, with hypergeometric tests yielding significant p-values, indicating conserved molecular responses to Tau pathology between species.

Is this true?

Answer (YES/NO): YES